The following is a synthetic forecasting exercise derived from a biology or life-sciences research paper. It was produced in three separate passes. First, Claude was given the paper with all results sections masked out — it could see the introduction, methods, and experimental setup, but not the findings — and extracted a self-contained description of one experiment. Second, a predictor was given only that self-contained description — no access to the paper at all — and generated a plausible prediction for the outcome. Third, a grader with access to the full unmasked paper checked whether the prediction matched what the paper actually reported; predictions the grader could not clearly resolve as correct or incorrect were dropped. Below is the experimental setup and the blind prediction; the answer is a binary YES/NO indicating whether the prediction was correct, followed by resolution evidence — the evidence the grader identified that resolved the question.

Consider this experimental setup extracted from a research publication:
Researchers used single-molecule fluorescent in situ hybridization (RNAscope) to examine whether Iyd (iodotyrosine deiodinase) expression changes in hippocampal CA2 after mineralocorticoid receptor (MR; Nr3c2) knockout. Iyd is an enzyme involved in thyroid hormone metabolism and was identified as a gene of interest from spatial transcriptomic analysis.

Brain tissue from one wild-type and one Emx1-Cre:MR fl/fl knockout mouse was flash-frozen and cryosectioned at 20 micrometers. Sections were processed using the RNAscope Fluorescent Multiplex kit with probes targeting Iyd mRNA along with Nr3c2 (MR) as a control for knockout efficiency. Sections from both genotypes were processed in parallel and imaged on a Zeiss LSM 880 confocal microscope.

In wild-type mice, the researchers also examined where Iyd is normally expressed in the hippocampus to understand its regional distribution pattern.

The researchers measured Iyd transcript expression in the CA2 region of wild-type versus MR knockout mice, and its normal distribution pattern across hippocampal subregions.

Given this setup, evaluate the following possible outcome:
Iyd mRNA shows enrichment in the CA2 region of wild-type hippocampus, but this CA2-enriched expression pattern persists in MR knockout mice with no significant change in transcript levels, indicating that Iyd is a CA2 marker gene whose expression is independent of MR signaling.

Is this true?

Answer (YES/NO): NO